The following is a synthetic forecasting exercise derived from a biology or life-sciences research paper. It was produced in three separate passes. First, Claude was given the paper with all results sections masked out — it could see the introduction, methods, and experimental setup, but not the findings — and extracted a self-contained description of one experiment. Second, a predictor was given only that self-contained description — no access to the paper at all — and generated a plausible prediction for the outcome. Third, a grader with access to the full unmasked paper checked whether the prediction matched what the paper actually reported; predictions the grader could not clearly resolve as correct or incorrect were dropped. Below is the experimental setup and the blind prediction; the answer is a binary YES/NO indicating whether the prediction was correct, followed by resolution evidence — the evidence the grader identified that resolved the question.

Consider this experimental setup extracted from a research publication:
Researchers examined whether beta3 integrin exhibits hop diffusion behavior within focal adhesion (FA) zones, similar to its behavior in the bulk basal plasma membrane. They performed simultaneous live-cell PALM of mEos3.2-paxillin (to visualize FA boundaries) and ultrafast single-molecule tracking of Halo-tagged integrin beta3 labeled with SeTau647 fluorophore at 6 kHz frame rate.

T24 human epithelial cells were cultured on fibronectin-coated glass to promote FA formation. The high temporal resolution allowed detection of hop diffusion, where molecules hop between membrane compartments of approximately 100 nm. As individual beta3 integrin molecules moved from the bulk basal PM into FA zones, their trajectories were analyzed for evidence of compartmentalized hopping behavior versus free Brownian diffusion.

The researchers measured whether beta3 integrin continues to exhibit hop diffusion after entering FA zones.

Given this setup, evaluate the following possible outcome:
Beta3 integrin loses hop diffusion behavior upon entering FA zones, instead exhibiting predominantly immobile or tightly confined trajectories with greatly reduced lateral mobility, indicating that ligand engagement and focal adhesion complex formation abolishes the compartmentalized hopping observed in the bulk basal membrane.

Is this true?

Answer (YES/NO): NO